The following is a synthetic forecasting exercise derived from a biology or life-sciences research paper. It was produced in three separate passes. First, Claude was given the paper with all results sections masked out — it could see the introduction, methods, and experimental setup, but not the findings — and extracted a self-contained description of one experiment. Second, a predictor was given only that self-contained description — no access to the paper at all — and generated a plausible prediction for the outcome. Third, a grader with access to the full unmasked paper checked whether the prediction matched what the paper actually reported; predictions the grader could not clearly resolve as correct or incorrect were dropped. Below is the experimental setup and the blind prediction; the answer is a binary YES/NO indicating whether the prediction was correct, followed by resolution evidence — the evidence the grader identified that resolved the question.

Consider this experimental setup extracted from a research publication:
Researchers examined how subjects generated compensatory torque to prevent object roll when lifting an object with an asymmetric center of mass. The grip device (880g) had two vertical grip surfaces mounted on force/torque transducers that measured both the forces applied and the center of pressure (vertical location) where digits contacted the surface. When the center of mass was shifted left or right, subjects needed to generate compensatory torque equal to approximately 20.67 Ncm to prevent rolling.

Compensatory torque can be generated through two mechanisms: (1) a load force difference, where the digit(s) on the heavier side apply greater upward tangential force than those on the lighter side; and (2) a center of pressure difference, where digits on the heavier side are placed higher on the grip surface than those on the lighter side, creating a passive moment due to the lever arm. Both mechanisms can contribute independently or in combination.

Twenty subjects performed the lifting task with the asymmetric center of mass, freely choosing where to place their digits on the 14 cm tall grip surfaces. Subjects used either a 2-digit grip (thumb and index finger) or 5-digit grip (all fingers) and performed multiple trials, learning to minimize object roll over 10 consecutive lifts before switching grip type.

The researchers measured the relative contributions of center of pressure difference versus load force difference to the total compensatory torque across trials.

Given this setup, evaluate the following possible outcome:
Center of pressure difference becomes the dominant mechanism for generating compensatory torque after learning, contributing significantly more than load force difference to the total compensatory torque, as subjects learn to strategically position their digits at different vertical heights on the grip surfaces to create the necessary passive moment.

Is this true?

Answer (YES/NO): NO